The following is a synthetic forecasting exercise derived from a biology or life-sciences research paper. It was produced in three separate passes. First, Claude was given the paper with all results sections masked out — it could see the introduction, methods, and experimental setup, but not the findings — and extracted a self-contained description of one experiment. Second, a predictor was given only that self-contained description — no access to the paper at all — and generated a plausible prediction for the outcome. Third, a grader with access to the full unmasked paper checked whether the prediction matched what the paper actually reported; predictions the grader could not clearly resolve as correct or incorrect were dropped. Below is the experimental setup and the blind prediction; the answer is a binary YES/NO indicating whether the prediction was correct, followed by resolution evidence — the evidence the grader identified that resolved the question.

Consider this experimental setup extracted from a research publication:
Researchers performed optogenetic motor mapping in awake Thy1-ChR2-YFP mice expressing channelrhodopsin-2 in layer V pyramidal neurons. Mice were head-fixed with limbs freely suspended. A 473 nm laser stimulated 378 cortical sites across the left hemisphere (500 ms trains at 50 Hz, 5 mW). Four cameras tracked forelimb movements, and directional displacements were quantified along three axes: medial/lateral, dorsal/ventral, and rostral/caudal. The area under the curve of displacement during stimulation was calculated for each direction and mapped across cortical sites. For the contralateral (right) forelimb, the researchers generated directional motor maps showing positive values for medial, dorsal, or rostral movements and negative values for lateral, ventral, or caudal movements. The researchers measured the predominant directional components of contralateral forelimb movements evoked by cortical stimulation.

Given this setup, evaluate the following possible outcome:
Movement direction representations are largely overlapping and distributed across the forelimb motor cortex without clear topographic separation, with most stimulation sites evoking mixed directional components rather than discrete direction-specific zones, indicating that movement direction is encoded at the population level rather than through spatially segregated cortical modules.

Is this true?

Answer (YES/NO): NO